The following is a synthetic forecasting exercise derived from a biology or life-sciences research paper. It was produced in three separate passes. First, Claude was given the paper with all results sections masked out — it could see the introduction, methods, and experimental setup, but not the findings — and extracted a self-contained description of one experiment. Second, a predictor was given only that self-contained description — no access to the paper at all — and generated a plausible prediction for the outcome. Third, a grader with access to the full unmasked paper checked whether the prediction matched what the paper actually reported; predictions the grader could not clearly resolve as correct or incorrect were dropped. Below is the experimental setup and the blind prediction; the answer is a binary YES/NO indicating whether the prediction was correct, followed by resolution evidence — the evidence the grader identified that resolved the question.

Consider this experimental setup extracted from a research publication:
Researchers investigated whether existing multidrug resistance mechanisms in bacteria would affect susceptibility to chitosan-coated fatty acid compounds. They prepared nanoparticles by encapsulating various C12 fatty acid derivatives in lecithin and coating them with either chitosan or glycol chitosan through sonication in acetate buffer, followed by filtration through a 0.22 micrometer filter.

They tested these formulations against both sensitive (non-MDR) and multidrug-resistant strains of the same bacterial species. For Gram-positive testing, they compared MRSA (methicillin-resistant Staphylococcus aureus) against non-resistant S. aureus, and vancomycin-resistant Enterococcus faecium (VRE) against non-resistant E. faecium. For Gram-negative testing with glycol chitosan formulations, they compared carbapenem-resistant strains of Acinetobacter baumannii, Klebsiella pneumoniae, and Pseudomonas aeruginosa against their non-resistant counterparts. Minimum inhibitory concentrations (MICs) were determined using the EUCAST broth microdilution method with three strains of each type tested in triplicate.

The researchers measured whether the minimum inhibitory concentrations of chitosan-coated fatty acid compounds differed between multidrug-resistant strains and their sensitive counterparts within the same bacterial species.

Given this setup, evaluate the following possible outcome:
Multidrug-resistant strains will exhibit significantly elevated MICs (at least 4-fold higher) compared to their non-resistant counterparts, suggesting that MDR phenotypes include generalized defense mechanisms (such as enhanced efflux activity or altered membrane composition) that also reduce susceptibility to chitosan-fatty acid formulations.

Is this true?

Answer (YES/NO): NO